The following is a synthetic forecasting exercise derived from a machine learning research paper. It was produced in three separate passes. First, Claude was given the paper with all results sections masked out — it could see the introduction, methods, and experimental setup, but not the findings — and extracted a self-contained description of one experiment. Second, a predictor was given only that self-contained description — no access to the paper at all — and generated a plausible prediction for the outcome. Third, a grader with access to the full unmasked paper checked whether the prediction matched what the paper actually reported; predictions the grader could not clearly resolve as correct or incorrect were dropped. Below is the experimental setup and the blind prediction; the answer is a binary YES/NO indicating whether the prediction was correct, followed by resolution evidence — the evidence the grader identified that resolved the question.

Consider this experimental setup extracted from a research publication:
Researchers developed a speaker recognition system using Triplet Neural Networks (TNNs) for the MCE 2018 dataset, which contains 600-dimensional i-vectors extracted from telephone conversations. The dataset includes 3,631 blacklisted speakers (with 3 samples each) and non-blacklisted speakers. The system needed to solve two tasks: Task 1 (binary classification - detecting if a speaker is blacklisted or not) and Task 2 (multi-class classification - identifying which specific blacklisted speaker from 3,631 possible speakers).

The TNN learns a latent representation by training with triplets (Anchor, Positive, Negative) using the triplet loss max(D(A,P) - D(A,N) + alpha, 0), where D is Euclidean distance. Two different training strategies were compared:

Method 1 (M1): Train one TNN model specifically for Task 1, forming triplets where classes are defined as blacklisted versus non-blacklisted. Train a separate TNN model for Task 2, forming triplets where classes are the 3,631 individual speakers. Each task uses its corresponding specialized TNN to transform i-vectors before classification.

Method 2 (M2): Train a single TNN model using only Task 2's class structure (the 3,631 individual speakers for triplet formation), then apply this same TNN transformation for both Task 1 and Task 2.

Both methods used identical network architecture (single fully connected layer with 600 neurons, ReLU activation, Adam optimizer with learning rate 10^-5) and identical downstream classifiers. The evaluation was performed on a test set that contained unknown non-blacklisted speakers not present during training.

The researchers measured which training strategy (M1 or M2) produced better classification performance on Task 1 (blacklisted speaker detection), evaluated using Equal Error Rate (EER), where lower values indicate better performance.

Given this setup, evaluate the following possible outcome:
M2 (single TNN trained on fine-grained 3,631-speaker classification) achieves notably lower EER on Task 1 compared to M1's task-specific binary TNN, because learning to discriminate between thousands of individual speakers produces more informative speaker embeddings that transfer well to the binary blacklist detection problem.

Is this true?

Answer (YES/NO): YES